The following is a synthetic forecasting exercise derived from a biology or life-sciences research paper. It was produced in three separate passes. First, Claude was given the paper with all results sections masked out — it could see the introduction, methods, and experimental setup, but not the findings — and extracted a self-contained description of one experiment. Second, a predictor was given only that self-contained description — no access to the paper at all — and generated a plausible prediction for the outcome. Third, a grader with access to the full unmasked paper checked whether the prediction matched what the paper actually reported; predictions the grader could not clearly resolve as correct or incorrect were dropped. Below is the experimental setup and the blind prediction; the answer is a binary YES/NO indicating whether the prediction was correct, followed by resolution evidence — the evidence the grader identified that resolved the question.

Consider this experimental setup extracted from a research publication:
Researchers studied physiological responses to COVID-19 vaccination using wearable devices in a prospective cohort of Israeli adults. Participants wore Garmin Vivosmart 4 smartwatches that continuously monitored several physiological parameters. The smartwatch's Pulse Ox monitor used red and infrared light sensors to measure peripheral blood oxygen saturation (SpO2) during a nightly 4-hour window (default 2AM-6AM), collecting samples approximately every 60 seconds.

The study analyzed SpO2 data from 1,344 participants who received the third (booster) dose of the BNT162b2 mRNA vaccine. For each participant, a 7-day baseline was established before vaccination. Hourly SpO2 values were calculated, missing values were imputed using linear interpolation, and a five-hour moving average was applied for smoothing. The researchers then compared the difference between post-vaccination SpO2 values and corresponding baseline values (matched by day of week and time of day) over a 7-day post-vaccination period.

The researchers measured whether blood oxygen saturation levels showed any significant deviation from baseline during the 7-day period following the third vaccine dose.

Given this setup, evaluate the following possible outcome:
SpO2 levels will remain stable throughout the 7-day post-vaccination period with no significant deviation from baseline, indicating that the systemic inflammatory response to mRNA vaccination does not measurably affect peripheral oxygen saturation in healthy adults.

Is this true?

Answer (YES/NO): YES